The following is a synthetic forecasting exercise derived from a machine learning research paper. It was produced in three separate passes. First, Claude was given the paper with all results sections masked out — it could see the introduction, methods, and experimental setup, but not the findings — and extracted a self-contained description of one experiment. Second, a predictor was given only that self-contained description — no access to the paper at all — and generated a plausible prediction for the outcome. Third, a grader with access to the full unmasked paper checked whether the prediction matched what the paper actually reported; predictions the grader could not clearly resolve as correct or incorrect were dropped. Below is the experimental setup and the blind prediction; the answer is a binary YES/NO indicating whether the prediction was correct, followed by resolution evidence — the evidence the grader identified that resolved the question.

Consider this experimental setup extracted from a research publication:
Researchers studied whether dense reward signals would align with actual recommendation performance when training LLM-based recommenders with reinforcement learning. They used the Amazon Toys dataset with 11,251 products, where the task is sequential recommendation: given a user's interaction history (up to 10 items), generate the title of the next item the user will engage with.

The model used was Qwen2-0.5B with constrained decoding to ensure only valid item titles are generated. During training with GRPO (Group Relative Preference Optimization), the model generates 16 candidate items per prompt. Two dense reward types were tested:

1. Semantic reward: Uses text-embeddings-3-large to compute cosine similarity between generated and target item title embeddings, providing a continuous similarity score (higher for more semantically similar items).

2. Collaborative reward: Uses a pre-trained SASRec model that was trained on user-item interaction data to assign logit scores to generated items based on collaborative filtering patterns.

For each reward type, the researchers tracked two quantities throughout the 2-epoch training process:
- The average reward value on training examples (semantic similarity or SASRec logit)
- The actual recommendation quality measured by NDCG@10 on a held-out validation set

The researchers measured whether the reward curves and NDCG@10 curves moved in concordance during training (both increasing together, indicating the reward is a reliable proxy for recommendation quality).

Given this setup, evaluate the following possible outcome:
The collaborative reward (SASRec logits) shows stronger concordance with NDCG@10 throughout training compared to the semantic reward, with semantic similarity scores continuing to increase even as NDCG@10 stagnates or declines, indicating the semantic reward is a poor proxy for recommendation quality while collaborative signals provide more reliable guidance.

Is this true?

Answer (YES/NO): NO